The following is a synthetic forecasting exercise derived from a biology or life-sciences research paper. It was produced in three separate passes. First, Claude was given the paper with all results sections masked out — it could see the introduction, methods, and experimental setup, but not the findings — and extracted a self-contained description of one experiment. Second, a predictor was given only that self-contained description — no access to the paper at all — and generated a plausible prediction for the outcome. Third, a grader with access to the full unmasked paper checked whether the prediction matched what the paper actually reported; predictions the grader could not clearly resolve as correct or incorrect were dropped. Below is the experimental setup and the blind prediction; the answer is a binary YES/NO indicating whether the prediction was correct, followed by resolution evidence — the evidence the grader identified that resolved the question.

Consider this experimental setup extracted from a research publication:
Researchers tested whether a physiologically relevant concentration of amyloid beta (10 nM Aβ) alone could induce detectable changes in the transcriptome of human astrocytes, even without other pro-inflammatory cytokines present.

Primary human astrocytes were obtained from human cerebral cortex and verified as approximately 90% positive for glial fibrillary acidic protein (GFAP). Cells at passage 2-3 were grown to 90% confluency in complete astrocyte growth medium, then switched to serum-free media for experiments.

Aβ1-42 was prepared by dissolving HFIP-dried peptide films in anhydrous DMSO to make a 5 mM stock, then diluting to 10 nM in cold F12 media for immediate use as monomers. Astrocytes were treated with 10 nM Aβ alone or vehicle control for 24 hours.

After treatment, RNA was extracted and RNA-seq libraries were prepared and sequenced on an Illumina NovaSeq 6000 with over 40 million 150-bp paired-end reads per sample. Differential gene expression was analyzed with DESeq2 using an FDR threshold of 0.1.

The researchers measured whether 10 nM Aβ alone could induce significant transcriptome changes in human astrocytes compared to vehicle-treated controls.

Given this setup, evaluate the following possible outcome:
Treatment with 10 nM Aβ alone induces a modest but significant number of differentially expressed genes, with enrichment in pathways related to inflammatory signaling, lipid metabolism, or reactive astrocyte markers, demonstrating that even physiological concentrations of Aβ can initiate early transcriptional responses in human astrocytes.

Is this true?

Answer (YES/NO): NO